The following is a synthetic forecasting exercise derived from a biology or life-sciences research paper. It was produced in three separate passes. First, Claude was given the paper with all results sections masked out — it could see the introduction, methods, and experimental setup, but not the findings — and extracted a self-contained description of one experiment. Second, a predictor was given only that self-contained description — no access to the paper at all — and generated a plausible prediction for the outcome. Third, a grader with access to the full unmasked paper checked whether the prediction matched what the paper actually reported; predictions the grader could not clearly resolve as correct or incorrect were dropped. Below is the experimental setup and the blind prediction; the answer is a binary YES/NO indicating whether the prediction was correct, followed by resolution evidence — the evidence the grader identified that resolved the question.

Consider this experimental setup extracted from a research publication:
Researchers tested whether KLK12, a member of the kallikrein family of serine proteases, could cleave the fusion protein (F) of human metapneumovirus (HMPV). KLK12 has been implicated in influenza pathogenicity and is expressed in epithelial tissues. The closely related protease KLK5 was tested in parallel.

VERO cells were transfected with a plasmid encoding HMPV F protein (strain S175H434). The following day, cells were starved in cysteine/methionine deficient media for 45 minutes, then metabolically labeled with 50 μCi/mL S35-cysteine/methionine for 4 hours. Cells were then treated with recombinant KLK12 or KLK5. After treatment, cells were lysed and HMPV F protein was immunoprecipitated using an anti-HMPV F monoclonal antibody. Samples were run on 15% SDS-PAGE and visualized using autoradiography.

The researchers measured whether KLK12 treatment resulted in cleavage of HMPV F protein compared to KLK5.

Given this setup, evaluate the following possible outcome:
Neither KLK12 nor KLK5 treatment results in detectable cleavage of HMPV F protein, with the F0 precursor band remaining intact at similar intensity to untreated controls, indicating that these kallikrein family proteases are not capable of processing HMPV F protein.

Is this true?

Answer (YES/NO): NO